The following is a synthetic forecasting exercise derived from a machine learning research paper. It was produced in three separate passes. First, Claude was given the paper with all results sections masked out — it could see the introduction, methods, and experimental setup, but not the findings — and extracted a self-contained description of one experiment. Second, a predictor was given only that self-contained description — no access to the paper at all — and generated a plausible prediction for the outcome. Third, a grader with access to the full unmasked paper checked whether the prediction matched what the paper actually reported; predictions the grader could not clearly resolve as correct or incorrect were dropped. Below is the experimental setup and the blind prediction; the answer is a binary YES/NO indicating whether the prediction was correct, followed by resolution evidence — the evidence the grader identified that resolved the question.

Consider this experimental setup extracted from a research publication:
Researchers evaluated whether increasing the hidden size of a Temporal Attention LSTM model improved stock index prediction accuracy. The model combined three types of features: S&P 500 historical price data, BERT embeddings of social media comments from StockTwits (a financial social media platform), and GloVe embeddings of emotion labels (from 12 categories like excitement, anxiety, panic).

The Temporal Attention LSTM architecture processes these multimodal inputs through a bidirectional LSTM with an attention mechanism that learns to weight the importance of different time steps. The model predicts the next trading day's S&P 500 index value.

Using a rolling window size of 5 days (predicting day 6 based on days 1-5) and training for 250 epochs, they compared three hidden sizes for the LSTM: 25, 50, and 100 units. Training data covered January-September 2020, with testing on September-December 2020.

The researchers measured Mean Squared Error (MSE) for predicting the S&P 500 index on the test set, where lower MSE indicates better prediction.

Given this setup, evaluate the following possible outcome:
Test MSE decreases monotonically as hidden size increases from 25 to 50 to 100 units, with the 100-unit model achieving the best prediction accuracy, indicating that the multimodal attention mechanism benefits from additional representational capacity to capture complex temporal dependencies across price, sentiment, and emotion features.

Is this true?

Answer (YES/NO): NO